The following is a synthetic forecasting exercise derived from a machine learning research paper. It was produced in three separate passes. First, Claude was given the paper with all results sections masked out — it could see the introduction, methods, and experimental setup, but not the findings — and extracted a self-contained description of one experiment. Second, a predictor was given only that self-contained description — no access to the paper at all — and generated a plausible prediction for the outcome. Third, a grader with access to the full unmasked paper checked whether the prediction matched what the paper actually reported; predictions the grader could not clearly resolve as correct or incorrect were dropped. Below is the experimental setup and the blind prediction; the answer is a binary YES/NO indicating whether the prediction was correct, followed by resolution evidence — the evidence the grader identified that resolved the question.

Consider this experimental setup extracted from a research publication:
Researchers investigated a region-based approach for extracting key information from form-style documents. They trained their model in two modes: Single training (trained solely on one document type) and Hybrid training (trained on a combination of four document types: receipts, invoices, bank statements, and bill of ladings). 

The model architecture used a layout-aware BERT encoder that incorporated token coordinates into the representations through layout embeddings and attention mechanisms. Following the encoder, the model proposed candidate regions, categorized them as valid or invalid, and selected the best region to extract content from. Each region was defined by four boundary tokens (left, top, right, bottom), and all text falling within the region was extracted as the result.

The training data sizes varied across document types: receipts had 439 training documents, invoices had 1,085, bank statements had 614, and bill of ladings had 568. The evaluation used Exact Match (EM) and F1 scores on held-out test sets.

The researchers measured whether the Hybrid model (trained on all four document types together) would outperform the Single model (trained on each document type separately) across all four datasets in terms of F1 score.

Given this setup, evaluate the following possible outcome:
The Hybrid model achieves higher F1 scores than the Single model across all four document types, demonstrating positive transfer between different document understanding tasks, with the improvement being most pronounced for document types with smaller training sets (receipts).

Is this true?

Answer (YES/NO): NO